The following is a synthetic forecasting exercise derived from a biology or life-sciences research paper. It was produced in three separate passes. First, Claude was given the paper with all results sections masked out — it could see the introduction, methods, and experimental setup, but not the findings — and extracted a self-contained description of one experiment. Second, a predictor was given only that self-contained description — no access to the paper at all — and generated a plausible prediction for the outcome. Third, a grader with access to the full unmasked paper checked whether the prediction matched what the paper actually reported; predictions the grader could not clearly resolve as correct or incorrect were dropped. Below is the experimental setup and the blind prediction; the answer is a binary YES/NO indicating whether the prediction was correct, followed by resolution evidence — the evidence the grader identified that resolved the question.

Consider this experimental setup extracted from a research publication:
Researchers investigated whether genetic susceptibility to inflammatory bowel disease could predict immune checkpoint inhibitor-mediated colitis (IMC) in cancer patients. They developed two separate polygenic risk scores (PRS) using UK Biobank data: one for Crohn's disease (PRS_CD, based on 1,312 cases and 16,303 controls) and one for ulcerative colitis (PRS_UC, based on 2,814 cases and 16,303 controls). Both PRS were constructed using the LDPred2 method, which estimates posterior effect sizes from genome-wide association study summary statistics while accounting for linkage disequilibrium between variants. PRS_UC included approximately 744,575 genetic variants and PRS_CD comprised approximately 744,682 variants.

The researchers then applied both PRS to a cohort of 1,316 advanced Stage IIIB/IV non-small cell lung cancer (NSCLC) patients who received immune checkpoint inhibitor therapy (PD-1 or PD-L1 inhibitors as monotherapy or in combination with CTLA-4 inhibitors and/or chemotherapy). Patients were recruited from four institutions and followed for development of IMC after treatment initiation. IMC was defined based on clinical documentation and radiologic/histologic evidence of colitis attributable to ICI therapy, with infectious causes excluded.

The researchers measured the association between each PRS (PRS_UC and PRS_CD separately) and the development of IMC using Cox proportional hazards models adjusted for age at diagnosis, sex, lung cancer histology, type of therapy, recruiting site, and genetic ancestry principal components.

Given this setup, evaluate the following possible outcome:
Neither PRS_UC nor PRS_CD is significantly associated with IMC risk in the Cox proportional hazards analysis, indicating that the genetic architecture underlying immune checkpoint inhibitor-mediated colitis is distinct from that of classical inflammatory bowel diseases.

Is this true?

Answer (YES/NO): NO